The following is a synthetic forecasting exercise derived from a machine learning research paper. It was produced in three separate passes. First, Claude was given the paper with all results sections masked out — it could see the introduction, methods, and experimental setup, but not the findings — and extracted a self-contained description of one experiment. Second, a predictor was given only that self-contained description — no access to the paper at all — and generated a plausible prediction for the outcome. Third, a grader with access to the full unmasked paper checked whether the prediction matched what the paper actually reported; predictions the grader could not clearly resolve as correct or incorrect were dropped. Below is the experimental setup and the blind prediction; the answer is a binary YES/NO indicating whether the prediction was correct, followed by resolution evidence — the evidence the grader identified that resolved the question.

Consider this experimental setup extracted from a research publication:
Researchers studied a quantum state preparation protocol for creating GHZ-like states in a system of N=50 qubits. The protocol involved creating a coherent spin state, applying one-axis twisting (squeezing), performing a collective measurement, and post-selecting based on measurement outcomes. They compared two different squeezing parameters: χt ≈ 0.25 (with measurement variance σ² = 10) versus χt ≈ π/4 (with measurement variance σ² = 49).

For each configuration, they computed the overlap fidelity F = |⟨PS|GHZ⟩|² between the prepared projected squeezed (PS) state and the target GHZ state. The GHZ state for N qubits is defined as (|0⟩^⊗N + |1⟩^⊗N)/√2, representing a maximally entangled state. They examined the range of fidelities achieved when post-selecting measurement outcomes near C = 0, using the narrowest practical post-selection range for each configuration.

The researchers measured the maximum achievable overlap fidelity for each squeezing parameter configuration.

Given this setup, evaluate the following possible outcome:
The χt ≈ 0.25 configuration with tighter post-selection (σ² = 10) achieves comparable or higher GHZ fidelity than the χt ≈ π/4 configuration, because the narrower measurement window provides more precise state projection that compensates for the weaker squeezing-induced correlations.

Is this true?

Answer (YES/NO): NO